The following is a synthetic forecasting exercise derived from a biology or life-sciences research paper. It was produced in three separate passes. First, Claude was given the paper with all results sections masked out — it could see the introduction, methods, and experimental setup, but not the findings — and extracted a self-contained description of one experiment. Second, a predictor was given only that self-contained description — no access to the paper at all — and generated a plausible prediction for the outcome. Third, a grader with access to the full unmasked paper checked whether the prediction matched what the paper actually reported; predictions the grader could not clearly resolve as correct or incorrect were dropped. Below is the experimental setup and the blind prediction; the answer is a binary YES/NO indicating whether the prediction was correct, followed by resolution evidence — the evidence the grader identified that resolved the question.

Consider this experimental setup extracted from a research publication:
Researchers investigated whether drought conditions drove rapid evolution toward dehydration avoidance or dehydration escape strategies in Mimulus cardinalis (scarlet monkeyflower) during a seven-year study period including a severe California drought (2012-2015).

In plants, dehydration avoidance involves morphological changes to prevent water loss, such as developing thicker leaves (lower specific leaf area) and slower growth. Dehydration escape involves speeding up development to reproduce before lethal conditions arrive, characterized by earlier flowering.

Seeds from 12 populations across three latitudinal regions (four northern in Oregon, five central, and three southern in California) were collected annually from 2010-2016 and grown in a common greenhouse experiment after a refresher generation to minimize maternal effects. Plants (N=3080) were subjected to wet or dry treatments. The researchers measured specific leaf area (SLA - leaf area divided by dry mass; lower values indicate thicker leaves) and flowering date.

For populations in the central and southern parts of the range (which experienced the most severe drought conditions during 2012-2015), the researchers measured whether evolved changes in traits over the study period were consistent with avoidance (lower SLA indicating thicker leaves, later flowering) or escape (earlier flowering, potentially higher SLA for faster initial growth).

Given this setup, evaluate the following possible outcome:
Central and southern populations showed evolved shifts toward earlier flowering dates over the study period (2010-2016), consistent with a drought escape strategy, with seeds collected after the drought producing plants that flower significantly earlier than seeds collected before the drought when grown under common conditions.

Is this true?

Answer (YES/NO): NO